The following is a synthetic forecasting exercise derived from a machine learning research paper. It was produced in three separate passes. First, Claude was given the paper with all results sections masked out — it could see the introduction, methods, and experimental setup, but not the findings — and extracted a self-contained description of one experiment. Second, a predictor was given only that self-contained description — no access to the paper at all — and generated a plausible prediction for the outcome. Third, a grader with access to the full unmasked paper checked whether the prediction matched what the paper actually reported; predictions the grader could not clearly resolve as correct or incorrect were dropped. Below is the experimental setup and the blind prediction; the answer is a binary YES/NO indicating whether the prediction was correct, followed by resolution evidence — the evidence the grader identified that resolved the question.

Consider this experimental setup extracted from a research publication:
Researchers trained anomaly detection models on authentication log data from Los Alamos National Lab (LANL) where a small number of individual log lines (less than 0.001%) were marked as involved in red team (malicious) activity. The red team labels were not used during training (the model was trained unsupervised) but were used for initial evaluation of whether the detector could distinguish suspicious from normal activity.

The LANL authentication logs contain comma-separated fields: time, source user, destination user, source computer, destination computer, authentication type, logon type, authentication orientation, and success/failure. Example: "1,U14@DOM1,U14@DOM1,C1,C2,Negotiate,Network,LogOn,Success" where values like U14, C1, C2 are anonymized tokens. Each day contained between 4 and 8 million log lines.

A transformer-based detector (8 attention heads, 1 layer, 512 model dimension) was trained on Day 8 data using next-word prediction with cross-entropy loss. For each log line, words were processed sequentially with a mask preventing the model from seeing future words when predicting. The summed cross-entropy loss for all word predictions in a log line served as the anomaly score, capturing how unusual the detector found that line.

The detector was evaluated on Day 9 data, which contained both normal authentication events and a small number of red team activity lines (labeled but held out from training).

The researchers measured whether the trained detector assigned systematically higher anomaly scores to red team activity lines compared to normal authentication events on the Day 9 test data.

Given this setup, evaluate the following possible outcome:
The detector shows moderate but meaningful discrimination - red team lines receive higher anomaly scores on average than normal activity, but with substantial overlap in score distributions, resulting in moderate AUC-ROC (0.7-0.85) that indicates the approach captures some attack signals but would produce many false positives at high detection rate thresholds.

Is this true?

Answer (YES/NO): NO